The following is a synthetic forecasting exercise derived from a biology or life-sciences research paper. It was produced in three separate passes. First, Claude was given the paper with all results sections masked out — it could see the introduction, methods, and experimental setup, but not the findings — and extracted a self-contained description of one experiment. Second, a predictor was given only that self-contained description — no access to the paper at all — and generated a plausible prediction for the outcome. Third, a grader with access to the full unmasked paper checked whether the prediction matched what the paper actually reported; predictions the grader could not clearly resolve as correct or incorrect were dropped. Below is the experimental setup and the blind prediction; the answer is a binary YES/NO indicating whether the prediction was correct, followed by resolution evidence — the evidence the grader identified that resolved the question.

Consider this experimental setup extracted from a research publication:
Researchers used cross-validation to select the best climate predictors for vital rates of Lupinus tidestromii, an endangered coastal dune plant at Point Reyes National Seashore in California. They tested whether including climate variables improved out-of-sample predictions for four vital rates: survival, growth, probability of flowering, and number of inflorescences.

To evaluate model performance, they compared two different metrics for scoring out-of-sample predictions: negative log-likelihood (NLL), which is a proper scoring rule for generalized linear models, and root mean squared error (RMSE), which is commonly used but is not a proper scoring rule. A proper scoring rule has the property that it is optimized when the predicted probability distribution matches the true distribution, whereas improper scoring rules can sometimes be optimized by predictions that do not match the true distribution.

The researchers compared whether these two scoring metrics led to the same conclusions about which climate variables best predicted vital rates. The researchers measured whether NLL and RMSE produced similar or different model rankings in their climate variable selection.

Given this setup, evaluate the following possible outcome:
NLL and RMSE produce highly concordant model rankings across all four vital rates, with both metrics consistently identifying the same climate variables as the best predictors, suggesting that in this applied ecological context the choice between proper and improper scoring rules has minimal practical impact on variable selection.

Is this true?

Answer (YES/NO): YES